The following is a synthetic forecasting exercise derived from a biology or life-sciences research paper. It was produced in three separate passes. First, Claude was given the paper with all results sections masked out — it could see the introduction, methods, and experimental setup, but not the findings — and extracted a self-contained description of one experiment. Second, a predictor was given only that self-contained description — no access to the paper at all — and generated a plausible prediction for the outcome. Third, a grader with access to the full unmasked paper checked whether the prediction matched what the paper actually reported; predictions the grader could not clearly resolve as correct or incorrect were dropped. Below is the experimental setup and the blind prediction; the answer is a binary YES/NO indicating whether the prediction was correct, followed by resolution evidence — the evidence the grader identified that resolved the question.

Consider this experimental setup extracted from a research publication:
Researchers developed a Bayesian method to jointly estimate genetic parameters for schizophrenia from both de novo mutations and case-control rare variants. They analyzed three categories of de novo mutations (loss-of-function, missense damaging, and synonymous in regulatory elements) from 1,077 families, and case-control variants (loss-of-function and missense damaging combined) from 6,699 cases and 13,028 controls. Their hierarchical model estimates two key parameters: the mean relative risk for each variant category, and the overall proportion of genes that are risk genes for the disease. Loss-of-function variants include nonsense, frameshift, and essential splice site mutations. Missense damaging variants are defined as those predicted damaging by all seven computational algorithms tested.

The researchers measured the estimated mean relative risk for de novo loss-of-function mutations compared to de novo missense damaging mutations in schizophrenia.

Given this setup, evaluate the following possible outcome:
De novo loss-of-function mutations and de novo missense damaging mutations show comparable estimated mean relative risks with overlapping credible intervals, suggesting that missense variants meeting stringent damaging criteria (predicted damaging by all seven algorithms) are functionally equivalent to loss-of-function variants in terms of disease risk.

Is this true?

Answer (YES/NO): NO